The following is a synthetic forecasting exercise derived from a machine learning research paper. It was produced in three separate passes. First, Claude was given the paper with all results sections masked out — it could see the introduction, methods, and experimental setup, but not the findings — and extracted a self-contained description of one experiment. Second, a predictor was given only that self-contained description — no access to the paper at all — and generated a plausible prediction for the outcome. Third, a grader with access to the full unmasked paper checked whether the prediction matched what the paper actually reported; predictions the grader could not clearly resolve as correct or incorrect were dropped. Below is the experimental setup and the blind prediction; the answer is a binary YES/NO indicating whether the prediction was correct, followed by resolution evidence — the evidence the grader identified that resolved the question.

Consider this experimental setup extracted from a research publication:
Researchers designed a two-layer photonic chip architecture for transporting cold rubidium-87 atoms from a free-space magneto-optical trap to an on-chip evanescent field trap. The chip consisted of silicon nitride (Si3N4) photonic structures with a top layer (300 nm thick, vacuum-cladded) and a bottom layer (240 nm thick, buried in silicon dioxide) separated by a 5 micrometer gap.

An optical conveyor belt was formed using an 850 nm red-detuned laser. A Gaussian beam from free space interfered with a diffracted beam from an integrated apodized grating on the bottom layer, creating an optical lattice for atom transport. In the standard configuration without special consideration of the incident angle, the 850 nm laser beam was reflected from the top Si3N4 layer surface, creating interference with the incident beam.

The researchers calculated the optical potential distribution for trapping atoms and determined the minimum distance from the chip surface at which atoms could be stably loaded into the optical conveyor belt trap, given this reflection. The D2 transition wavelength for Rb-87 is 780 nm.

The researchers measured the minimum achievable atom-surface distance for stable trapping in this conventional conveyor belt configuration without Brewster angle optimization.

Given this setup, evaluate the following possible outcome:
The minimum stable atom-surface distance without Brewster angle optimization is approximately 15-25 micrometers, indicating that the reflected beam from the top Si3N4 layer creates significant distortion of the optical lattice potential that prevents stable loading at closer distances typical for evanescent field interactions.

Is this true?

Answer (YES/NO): NO